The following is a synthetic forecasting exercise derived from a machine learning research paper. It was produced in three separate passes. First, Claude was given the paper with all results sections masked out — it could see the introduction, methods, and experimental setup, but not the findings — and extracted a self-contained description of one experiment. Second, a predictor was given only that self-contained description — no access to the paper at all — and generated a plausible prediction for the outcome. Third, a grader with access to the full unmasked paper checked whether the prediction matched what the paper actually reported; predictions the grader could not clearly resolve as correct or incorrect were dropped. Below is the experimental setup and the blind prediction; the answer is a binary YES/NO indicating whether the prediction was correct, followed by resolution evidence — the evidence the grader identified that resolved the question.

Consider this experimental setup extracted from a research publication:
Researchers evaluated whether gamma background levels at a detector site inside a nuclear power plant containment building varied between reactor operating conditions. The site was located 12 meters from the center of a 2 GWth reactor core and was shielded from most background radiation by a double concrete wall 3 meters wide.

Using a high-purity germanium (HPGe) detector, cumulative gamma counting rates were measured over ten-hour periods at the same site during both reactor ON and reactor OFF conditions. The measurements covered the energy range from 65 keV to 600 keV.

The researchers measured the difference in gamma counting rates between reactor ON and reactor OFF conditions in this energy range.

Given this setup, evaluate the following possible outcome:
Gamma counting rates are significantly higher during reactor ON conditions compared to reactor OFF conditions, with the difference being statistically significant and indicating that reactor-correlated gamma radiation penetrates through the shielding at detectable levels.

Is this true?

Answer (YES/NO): NO